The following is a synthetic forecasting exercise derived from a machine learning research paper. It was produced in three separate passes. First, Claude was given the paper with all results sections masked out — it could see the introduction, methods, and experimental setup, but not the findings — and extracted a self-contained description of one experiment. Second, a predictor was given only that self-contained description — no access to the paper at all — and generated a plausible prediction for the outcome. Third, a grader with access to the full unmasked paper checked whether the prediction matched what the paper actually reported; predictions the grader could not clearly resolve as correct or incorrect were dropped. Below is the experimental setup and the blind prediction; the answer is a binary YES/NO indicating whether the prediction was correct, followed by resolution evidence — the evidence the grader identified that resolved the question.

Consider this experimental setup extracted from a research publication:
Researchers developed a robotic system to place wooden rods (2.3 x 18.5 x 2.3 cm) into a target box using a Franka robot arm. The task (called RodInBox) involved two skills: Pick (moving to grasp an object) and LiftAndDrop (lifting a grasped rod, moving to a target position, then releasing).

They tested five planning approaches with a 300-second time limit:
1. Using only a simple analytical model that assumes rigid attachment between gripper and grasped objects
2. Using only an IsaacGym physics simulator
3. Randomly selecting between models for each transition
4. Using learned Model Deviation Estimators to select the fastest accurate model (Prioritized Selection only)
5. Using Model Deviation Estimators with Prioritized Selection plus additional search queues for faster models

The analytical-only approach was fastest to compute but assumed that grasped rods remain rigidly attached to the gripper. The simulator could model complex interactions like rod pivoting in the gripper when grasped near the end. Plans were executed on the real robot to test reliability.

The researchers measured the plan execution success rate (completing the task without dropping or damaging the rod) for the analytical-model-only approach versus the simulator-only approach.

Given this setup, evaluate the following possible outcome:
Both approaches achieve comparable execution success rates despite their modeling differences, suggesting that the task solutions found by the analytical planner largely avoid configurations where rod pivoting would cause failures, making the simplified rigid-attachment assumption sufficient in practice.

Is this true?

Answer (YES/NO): NO